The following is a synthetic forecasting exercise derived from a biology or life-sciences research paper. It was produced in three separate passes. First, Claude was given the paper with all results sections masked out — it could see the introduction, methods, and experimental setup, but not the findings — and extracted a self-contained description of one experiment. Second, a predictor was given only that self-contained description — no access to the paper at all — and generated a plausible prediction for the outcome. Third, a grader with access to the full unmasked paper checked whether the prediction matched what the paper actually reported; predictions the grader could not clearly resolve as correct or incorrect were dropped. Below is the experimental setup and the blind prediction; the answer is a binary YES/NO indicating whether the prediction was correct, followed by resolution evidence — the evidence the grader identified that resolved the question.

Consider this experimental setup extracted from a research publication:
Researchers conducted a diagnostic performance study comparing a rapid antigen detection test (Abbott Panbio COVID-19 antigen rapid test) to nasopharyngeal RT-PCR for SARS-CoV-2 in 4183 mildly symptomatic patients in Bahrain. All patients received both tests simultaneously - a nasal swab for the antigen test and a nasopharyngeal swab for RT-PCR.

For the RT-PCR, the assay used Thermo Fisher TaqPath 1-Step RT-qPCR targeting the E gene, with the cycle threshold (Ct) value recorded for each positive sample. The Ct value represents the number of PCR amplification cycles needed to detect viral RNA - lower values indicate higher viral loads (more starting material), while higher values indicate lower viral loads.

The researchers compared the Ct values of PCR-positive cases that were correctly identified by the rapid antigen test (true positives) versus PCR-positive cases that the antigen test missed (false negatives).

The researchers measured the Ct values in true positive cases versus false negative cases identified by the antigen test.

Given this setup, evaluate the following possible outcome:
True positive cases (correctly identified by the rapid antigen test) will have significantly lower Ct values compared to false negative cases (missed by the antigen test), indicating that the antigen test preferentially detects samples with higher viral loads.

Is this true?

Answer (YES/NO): YES